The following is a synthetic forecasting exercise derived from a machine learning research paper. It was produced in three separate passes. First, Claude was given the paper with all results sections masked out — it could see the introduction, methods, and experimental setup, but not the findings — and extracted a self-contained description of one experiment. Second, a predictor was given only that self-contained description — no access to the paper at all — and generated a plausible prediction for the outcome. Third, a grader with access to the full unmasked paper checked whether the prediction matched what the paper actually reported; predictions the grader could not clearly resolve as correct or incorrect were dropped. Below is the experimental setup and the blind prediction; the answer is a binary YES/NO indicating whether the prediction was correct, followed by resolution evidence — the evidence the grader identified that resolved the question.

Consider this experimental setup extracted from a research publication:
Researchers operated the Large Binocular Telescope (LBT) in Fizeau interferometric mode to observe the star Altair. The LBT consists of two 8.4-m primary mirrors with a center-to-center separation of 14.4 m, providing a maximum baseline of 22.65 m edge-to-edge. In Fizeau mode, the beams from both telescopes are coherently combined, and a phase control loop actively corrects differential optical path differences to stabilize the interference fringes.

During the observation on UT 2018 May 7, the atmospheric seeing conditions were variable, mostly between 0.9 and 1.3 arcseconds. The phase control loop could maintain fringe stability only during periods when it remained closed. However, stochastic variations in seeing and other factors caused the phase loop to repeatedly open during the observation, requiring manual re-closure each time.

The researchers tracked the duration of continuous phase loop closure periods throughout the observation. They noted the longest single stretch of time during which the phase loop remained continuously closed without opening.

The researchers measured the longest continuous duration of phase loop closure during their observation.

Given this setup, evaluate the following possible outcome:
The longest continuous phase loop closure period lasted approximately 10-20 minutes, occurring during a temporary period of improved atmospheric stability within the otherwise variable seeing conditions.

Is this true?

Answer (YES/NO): NO